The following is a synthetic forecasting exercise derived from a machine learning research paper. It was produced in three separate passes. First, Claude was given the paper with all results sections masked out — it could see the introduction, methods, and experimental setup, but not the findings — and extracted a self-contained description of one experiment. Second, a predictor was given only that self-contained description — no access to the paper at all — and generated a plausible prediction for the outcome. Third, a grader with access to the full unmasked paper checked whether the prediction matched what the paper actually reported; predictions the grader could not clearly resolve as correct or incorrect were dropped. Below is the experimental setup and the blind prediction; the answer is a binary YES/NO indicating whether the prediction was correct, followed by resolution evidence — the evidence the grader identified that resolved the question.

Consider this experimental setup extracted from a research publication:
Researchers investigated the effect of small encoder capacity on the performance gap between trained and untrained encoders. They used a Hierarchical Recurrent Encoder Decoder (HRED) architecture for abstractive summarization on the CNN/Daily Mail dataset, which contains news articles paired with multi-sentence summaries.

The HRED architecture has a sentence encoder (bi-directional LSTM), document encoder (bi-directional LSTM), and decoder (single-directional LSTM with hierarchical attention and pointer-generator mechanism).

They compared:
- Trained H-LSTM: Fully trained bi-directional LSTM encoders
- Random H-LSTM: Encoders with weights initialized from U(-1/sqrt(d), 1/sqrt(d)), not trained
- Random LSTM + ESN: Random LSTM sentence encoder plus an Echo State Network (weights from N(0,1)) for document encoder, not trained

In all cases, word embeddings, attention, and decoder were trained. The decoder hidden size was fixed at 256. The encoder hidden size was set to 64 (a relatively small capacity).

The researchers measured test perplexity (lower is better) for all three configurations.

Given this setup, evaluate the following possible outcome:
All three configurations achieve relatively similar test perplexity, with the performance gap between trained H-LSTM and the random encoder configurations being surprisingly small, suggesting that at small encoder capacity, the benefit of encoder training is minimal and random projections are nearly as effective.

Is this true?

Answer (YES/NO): NO